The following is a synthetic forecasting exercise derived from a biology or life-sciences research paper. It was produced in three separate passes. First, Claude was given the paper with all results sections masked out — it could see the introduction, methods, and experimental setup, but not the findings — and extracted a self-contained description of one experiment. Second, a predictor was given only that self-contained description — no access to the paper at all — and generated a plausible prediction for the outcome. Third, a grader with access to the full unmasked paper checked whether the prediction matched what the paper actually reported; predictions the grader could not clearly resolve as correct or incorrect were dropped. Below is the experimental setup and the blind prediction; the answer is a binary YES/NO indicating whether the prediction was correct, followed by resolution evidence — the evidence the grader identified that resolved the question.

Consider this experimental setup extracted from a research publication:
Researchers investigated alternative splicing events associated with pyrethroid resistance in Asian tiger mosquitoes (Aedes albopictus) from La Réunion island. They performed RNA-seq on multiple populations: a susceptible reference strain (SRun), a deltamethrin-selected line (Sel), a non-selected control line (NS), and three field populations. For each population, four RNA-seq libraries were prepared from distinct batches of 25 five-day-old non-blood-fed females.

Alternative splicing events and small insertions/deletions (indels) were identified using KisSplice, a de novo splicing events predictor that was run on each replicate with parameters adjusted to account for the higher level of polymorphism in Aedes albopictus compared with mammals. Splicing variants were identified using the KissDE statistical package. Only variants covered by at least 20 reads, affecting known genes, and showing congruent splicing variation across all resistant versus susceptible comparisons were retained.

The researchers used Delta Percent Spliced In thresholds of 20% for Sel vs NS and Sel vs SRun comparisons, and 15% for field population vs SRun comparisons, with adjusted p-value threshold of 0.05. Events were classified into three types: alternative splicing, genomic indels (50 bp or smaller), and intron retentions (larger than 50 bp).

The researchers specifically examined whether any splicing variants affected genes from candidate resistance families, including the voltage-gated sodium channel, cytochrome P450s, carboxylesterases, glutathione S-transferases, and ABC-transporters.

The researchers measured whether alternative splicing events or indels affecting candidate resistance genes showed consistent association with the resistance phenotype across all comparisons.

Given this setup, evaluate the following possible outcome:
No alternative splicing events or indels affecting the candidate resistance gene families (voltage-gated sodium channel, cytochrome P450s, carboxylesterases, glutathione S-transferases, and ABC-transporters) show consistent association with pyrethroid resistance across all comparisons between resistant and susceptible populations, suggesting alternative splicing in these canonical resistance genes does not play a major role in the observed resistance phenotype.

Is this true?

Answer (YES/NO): YES